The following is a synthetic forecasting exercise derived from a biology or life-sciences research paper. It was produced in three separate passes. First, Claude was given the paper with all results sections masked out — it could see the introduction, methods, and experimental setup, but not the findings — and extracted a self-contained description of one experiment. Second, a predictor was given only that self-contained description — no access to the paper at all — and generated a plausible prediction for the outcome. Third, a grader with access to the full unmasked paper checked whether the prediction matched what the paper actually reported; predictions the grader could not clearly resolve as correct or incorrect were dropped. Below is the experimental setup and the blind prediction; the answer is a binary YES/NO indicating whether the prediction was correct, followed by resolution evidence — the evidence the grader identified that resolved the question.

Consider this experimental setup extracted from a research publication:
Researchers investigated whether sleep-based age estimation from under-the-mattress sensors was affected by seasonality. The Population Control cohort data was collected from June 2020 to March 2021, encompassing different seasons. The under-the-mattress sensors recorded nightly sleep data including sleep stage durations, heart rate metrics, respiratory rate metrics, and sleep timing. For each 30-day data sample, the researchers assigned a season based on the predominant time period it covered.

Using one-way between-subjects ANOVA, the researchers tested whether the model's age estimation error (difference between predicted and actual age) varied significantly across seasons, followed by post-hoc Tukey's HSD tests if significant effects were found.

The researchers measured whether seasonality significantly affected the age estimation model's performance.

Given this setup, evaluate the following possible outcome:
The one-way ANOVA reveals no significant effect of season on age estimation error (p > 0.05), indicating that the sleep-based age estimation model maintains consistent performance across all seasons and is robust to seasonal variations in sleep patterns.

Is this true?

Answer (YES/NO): NO